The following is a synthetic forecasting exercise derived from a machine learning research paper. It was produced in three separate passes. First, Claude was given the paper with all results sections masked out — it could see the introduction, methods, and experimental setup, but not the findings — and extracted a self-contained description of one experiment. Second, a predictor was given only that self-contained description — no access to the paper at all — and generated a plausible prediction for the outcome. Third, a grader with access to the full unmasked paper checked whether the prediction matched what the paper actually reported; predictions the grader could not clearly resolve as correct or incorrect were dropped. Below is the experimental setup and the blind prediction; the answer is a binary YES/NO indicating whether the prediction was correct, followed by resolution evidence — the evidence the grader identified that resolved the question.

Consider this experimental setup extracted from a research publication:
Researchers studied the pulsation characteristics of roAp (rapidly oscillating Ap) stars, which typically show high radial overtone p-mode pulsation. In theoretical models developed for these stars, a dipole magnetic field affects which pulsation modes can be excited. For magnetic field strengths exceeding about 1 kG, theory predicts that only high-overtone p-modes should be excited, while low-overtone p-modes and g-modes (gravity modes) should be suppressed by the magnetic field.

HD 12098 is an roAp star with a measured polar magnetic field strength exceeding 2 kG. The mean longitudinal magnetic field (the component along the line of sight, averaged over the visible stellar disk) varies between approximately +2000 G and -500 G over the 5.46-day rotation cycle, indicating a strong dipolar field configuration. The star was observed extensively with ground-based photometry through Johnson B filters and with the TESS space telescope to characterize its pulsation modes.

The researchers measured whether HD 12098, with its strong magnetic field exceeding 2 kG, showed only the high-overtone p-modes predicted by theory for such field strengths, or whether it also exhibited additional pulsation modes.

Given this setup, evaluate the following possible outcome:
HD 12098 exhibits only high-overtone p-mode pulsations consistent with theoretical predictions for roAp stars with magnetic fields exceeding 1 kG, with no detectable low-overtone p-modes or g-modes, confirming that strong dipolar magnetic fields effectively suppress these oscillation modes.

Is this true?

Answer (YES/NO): NO